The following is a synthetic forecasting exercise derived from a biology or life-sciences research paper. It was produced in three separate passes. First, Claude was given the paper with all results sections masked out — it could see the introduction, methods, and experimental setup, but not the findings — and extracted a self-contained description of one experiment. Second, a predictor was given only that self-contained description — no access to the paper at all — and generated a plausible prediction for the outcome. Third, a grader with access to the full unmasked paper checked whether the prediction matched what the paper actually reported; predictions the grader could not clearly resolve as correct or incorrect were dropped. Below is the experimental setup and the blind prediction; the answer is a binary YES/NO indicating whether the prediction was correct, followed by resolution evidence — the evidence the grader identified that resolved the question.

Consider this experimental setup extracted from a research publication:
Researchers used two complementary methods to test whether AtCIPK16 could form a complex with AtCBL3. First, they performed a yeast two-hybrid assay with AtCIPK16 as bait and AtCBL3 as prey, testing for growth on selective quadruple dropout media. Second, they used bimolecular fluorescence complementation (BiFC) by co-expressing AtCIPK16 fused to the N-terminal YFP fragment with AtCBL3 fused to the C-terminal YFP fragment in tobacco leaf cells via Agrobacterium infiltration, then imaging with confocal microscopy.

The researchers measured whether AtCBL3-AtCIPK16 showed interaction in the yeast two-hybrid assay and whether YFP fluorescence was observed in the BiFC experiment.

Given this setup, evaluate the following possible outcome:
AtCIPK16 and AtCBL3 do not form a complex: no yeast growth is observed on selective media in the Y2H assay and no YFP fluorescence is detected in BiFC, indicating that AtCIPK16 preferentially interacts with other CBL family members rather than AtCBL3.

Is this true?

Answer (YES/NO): NO